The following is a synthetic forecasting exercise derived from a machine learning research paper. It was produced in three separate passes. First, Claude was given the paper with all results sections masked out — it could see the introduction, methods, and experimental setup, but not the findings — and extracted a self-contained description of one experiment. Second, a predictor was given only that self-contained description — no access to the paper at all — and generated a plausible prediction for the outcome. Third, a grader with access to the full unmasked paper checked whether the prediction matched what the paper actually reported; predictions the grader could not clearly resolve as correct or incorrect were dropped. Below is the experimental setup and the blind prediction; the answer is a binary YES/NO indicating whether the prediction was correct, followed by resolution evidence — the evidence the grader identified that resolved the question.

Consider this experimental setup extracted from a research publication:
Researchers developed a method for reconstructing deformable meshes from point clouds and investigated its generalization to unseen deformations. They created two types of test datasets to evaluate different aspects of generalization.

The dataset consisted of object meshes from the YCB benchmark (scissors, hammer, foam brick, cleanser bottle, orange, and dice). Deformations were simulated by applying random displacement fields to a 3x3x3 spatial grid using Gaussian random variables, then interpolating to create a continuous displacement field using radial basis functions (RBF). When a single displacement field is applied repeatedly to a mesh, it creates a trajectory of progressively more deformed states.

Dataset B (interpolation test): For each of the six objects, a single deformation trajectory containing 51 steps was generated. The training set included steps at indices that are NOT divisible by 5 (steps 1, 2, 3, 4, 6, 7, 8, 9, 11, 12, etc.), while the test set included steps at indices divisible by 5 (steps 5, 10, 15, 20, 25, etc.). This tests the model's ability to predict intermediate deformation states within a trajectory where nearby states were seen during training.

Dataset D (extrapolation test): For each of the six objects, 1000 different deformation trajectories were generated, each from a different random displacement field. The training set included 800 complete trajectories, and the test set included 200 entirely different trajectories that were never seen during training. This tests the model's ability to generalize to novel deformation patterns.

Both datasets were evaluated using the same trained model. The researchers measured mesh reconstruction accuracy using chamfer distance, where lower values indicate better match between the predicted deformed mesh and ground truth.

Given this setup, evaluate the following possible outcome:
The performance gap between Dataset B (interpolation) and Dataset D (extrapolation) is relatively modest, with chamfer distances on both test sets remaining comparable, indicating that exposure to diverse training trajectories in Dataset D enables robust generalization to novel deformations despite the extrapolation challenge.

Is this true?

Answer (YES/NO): NO